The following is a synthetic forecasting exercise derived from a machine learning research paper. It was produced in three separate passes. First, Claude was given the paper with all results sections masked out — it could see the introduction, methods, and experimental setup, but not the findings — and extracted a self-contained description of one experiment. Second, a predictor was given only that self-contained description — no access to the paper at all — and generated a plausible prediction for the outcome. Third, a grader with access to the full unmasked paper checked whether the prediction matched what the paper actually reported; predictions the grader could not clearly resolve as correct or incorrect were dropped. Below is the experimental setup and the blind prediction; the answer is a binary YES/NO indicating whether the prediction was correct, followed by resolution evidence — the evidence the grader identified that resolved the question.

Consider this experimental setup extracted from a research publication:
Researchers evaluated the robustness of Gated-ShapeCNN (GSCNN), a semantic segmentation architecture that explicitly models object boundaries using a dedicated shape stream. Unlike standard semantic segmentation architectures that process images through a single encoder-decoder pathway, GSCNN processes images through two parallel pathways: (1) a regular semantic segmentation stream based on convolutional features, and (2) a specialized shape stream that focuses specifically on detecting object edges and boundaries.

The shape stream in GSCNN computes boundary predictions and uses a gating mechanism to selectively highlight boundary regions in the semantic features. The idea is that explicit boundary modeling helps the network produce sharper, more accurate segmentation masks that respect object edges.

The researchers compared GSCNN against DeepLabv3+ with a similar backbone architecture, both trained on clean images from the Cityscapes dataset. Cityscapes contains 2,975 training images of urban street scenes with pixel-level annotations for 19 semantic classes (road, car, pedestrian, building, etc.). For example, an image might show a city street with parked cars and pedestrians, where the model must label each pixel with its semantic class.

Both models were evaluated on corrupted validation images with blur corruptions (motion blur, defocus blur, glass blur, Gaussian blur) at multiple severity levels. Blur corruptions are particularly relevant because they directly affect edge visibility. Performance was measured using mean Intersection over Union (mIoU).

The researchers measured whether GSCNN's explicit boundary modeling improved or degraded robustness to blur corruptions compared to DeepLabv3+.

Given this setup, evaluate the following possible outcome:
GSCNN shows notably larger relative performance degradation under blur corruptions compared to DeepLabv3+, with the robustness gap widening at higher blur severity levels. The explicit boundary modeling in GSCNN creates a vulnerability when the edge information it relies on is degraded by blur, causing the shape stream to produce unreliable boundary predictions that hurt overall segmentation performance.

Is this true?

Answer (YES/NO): NO